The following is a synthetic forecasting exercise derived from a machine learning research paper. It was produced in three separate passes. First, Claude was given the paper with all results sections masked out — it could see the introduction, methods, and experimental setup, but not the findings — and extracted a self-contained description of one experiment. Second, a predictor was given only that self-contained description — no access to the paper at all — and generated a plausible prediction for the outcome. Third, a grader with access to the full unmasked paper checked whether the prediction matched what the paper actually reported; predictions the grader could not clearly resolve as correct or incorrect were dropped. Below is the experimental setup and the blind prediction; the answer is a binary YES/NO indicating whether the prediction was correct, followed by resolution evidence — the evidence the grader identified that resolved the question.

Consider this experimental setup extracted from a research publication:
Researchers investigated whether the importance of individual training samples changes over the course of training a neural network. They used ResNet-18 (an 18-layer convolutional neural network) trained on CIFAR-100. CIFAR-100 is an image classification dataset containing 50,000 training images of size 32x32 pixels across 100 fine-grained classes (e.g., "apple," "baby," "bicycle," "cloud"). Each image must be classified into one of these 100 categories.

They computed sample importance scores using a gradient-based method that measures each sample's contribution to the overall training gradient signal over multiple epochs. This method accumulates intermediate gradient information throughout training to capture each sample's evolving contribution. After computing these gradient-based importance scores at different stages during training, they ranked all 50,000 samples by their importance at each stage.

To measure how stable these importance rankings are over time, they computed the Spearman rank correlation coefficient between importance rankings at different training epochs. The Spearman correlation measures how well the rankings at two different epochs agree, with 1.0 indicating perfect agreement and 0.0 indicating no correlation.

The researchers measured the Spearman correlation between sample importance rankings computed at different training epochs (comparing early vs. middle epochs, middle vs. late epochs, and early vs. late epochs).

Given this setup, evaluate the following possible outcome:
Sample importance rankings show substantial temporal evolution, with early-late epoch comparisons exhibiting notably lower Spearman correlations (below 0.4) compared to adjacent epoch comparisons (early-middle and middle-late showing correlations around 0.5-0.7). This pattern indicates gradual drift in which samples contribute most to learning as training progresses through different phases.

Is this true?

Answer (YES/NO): NO